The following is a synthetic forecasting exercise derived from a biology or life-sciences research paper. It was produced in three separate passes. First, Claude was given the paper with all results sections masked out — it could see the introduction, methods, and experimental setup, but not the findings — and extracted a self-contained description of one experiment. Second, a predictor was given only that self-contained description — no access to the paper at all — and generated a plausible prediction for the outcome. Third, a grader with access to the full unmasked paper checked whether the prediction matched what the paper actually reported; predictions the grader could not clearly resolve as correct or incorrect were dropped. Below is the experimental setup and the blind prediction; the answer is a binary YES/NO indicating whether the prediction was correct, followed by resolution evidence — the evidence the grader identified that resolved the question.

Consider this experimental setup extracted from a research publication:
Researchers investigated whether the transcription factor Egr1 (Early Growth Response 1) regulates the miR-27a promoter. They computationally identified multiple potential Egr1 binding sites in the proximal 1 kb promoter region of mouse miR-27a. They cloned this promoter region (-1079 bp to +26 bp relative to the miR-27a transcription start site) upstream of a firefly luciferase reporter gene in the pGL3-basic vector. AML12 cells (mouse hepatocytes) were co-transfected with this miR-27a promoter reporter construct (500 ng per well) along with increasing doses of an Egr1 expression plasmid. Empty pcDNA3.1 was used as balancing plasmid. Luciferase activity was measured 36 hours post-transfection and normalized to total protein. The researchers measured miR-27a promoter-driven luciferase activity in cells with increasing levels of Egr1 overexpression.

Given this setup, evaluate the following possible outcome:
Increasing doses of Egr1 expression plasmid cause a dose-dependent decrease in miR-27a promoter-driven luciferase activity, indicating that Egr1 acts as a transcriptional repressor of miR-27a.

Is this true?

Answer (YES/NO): NO